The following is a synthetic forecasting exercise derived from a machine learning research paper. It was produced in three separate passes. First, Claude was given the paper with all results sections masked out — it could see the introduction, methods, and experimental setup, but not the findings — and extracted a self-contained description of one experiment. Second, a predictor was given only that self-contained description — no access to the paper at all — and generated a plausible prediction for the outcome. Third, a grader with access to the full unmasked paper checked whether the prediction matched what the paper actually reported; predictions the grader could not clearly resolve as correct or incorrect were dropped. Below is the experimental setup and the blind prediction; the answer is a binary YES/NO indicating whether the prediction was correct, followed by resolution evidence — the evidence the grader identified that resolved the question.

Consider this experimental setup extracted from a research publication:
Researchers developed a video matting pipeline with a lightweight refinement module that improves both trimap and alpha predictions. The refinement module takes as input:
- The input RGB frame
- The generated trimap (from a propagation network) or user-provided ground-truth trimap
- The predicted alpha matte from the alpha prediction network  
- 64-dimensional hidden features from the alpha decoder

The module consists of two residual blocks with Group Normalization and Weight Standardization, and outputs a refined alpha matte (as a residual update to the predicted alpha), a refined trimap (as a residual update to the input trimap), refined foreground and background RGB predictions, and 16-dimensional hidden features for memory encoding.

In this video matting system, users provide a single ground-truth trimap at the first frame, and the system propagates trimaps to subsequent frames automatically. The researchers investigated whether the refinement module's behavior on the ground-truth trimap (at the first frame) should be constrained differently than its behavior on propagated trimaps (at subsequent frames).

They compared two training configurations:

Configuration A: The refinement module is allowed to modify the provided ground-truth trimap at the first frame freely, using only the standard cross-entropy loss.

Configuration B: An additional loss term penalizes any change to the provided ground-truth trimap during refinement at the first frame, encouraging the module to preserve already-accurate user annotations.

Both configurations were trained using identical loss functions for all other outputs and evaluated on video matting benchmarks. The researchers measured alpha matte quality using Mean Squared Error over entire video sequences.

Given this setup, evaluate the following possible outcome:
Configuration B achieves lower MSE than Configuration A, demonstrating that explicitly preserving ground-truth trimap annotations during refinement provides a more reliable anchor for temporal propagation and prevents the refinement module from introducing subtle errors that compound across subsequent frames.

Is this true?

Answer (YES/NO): YES